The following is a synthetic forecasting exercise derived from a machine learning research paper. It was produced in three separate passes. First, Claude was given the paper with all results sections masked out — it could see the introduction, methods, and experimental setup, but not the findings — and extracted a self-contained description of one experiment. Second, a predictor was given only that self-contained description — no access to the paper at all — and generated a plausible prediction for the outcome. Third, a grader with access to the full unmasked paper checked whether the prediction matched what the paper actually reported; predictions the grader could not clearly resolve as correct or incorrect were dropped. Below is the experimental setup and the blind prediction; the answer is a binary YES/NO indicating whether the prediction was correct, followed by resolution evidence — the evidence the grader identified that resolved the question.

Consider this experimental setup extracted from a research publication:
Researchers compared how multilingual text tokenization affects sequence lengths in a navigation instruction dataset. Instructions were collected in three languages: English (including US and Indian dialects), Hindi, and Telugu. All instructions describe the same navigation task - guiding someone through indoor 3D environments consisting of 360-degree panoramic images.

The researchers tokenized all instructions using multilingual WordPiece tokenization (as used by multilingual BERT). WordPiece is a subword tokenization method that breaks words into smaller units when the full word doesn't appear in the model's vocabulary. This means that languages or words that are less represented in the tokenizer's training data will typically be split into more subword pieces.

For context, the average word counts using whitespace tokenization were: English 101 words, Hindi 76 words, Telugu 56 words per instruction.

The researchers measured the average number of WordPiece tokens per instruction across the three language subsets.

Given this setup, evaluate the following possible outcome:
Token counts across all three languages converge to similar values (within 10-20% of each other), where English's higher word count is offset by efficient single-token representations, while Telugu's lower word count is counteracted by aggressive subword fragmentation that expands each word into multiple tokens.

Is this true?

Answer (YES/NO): NO